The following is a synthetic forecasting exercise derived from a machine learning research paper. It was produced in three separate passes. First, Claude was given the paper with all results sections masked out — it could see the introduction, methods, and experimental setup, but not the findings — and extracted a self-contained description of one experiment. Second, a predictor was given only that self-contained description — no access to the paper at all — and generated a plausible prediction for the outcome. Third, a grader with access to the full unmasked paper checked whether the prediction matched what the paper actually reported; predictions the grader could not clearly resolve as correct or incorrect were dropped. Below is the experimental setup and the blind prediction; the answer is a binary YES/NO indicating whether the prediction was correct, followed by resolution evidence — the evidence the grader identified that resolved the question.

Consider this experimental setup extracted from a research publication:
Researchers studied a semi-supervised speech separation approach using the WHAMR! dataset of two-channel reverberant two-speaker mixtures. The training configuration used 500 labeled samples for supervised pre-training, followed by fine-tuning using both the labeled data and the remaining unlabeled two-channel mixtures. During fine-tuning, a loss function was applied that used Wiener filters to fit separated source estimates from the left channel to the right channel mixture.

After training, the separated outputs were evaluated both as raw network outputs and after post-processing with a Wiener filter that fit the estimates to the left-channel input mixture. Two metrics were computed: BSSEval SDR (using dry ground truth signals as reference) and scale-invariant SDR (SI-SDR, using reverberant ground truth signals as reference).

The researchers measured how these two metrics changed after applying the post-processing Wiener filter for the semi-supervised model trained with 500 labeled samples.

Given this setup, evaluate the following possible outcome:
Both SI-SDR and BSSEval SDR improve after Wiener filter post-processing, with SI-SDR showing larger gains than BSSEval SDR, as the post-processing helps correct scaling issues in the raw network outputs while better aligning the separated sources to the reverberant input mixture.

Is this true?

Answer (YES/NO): NO